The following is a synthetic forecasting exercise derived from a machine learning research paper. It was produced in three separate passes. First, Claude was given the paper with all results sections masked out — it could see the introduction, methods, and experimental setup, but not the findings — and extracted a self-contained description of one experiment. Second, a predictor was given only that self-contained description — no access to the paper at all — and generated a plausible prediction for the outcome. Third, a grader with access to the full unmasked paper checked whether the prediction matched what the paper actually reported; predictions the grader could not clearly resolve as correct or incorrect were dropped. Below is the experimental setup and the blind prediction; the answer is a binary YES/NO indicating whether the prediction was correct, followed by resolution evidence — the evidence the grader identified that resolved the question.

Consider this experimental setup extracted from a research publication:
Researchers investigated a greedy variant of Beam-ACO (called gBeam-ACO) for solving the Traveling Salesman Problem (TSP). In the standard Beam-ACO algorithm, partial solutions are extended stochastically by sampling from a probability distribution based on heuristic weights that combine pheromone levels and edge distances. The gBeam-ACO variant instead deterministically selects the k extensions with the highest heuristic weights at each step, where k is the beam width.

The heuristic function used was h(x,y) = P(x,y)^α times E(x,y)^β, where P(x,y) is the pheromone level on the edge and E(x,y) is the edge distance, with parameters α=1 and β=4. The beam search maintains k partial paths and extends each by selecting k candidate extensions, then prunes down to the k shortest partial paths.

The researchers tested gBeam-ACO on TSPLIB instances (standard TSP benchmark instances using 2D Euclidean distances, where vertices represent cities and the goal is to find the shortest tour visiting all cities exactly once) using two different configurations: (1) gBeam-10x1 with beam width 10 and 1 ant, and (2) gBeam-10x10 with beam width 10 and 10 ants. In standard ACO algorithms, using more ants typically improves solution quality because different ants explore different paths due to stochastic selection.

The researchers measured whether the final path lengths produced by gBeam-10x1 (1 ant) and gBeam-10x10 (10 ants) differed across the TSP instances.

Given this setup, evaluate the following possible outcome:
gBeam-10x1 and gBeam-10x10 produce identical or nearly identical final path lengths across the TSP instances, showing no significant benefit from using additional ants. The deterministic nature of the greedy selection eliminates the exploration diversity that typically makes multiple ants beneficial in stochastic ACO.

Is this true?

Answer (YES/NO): YES